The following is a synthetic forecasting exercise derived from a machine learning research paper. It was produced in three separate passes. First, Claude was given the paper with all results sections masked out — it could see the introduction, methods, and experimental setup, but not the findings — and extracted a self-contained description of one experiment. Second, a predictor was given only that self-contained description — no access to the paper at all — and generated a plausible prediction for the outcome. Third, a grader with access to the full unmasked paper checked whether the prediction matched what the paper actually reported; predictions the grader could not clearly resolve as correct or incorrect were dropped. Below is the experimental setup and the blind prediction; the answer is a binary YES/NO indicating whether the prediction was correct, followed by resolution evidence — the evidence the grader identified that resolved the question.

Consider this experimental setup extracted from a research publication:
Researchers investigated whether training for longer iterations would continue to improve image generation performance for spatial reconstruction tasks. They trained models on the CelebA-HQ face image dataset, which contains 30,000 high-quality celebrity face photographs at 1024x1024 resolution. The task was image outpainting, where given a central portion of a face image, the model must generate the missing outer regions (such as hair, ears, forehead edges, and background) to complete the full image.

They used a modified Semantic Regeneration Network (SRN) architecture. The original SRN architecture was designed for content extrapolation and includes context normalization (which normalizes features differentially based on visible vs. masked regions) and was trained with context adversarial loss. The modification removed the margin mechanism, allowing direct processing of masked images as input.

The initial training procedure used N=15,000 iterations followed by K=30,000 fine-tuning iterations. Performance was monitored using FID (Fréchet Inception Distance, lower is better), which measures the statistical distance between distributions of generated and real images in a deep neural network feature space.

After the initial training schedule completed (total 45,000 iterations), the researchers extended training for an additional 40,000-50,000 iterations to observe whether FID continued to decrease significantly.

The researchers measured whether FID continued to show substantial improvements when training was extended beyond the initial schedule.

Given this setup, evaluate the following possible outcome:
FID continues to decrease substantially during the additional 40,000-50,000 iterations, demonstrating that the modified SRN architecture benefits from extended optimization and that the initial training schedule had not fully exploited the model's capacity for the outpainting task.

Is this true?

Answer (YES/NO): NO